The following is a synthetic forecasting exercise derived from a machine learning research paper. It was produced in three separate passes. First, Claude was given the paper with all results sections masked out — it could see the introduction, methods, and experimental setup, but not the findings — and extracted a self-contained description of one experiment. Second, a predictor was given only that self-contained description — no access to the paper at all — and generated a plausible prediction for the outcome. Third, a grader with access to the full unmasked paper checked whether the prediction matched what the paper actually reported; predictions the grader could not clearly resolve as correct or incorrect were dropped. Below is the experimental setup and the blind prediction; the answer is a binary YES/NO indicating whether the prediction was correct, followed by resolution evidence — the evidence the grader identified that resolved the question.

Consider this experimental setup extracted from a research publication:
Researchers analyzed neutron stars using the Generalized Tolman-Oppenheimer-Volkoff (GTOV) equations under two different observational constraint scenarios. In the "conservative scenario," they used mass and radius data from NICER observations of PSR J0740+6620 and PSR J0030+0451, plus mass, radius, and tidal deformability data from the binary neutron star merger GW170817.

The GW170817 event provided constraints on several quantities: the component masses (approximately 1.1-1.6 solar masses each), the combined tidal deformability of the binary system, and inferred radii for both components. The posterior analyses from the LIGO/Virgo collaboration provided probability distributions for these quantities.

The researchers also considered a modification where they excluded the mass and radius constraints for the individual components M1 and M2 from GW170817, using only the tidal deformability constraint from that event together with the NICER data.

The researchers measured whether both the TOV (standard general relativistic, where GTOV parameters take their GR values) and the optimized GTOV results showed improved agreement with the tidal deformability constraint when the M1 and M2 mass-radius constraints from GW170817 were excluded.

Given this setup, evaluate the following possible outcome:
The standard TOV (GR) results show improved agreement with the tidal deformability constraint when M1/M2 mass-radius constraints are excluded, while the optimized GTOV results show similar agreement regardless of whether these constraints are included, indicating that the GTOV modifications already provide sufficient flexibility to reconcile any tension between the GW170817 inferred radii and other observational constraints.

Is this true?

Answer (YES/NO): NO